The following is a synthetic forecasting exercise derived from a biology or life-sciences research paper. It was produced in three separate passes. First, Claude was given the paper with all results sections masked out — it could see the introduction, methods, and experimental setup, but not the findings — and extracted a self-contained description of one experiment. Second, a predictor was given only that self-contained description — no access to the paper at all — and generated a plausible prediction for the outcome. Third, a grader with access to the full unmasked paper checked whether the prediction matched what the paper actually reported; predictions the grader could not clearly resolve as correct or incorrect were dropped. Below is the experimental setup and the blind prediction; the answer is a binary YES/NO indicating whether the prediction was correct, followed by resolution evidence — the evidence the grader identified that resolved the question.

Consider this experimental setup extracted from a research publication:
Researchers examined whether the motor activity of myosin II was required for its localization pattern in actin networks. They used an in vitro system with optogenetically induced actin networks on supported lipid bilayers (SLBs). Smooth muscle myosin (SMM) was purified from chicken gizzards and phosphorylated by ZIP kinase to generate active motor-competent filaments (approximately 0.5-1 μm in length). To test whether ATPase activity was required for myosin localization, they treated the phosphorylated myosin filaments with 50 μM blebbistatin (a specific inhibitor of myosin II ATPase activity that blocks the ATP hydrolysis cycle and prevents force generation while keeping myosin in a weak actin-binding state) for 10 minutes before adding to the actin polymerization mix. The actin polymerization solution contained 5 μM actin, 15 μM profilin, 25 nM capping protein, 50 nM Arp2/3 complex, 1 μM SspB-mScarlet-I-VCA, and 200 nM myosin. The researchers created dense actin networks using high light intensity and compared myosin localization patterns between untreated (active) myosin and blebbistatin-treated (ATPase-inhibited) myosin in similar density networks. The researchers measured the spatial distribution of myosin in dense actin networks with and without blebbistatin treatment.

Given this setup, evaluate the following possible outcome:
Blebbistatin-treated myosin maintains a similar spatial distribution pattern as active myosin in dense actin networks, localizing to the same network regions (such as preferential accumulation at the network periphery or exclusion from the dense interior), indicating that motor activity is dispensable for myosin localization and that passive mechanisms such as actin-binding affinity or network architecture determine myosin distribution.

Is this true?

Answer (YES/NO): NO